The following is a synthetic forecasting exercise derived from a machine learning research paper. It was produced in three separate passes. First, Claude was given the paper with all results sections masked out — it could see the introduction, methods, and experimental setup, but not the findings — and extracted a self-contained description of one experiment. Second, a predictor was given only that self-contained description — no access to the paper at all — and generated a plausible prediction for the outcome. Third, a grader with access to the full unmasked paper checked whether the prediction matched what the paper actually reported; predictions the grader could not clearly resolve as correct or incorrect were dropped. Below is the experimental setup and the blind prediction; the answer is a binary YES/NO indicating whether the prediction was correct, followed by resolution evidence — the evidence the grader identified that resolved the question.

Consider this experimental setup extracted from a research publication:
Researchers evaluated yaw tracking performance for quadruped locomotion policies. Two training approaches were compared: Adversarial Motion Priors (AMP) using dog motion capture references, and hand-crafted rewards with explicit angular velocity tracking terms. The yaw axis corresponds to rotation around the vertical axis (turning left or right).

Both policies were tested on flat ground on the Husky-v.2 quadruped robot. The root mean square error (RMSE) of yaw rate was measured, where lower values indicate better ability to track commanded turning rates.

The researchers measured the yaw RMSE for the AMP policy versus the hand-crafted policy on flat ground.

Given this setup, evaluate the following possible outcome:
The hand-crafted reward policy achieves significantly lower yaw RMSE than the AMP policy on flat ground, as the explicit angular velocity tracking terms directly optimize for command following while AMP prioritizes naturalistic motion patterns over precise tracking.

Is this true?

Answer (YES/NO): NO